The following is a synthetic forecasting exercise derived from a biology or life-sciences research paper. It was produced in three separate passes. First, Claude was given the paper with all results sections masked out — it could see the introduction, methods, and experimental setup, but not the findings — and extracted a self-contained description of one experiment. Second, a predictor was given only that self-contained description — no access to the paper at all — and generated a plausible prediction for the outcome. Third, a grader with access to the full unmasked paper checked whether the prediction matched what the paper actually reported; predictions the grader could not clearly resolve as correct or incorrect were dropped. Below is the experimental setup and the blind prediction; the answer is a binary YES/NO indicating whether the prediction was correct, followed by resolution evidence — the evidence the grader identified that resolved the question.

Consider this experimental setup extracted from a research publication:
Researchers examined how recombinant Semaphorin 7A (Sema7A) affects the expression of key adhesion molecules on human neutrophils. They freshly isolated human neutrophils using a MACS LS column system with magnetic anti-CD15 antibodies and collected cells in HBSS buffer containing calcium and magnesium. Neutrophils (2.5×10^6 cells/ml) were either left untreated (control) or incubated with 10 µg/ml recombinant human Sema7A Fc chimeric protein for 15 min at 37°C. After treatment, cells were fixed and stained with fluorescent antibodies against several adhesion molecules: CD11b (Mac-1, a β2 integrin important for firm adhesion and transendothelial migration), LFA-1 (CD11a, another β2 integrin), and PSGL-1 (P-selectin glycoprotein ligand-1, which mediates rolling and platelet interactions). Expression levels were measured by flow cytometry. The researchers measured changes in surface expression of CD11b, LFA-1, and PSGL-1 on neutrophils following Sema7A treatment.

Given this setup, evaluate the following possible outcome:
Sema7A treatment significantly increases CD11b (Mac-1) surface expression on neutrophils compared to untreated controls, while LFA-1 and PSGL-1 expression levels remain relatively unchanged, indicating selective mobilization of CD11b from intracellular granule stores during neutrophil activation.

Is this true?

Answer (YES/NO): NO